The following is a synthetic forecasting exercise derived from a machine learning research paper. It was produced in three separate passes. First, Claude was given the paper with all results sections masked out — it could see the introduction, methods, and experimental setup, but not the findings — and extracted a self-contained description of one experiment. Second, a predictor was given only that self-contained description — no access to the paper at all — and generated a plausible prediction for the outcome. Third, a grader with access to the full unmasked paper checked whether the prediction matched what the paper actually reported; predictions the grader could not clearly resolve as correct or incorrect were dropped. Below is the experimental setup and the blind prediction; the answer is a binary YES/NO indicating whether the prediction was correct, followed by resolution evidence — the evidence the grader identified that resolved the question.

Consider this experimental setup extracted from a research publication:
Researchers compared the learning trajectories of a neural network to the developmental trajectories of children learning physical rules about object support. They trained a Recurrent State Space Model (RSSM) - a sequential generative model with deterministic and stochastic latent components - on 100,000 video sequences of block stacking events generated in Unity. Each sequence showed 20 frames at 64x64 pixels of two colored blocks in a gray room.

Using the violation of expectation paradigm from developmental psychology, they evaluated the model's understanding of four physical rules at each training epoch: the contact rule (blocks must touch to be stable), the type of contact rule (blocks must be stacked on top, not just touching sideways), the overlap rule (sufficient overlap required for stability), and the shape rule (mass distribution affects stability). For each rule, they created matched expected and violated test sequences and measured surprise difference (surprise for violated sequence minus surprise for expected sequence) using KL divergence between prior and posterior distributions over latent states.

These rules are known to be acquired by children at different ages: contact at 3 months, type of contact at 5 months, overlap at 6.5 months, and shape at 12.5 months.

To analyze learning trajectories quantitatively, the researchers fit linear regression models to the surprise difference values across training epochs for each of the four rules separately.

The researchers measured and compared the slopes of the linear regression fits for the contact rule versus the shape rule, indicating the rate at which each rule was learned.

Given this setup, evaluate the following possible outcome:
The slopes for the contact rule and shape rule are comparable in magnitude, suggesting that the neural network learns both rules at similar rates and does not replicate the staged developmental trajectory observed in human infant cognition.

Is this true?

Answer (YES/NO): NO